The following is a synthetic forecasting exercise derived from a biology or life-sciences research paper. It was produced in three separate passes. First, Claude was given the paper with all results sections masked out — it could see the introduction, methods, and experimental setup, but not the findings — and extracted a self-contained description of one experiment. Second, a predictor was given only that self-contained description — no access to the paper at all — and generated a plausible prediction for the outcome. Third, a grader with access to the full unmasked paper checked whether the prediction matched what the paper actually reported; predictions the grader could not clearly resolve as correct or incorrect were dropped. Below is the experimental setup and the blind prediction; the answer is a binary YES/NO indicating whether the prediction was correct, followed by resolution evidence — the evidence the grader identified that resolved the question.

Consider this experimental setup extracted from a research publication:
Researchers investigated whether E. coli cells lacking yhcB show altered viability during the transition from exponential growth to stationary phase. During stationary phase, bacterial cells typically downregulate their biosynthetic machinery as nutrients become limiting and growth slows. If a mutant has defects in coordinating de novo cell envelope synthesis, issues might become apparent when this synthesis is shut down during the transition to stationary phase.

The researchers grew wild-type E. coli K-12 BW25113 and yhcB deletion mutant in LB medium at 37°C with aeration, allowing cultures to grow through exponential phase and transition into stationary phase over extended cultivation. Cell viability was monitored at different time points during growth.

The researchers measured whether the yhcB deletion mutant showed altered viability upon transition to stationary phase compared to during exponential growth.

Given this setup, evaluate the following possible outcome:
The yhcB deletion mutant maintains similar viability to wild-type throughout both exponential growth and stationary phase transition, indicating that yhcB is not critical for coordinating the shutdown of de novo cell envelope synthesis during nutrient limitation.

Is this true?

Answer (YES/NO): NO